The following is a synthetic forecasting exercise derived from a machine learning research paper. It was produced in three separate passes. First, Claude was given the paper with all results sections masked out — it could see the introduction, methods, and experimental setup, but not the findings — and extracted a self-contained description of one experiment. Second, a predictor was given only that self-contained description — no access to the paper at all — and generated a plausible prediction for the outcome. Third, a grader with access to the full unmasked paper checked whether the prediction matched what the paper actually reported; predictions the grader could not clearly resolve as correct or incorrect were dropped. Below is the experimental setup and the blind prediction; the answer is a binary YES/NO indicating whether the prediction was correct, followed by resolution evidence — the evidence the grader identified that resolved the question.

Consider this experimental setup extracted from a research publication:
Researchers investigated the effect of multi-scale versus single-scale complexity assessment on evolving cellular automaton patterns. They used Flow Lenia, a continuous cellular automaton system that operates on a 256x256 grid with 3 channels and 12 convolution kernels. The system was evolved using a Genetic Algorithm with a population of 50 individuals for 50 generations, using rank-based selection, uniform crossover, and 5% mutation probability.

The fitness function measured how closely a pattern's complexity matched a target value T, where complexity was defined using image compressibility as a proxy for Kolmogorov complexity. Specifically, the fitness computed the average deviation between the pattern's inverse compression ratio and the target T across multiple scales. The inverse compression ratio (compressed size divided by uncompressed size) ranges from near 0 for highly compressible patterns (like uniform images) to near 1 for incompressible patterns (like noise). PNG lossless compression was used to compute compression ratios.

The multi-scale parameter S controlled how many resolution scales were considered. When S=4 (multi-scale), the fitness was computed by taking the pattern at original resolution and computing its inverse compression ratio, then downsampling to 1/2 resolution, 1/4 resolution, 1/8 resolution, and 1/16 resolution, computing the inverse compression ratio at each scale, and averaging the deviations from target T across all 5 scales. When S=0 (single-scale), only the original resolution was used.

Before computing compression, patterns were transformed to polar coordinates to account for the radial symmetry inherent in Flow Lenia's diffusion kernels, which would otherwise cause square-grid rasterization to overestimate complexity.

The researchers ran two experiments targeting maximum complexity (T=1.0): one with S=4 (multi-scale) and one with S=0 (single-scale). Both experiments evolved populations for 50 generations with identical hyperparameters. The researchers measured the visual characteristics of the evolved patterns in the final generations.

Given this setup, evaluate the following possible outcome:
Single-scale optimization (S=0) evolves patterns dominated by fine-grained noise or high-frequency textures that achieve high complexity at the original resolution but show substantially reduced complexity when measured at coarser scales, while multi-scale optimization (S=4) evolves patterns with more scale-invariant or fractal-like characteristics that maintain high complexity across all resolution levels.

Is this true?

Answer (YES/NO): YES